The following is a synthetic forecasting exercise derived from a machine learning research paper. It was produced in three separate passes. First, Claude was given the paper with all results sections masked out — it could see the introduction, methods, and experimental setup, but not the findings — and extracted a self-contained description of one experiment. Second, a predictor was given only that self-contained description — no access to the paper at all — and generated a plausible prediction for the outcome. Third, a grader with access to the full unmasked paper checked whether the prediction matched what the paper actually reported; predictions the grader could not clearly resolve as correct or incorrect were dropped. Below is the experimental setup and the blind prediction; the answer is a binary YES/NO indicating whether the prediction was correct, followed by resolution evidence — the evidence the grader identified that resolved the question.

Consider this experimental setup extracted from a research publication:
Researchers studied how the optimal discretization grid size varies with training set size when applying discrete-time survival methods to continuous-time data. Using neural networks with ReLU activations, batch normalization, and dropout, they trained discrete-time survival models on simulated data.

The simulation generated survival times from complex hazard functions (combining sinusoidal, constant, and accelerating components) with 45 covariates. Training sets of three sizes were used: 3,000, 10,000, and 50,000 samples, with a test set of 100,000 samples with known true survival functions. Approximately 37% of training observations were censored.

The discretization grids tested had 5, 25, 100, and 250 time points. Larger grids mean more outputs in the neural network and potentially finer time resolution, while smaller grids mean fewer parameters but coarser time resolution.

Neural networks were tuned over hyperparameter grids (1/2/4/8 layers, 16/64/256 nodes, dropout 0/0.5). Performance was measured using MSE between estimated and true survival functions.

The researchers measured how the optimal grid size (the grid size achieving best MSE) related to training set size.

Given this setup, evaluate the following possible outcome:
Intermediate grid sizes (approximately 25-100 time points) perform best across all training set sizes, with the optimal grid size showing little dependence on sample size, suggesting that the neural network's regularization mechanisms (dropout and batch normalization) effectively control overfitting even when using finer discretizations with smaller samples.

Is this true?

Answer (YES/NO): NO